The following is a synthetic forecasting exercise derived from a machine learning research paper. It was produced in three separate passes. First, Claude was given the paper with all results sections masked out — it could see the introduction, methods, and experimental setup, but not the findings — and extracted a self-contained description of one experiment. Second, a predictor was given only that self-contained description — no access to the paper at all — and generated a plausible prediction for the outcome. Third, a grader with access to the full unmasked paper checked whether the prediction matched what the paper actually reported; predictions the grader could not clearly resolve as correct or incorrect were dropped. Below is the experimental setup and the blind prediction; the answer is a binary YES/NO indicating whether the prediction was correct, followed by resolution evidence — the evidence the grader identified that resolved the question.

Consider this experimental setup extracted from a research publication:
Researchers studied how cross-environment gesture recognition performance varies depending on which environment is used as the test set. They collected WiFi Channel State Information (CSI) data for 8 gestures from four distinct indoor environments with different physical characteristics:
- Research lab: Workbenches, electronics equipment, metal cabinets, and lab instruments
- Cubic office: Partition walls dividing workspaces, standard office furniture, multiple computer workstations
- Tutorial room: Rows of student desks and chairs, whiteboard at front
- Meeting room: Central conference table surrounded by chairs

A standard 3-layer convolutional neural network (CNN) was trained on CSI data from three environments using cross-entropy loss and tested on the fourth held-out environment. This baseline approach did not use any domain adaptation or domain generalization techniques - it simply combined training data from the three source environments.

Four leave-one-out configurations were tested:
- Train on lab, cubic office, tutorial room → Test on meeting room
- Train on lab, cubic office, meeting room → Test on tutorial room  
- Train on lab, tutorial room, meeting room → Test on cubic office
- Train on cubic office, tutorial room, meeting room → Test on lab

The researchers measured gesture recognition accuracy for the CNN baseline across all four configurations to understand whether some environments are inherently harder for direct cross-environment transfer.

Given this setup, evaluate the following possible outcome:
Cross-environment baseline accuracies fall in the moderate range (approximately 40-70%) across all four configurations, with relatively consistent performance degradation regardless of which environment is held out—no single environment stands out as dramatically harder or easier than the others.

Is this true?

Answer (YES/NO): NO